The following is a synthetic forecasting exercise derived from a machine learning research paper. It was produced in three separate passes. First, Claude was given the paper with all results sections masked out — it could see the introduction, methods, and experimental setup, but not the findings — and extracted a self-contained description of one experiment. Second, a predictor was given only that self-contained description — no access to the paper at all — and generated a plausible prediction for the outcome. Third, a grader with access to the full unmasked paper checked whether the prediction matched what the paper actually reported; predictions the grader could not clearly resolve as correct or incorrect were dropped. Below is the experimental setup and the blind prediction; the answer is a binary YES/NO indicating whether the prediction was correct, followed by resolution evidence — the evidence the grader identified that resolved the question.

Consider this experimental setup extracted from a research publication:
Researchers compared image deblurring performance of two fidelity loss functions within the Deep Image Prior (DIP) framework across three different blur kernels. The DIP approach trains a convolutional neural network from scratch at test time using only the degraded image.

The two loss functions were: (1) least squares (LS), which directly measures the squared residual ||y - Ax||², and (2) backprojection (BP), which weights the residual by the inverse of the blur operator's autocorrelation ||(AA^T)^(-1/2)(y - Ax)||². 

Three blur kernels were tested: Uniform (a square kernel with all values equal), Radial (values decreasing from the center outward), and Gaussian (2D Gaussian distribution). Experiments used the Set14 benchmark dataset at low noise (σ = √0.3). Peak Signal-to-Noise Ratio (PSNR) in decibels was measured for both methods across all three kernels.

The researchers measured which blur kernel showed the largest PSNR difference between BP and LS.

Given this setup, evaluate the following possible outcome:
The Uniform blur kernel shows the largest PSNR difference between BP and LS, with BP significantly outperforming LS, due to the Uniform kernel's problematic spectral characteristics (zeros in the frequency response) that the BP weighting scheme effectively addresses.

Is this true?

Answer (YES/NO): NO